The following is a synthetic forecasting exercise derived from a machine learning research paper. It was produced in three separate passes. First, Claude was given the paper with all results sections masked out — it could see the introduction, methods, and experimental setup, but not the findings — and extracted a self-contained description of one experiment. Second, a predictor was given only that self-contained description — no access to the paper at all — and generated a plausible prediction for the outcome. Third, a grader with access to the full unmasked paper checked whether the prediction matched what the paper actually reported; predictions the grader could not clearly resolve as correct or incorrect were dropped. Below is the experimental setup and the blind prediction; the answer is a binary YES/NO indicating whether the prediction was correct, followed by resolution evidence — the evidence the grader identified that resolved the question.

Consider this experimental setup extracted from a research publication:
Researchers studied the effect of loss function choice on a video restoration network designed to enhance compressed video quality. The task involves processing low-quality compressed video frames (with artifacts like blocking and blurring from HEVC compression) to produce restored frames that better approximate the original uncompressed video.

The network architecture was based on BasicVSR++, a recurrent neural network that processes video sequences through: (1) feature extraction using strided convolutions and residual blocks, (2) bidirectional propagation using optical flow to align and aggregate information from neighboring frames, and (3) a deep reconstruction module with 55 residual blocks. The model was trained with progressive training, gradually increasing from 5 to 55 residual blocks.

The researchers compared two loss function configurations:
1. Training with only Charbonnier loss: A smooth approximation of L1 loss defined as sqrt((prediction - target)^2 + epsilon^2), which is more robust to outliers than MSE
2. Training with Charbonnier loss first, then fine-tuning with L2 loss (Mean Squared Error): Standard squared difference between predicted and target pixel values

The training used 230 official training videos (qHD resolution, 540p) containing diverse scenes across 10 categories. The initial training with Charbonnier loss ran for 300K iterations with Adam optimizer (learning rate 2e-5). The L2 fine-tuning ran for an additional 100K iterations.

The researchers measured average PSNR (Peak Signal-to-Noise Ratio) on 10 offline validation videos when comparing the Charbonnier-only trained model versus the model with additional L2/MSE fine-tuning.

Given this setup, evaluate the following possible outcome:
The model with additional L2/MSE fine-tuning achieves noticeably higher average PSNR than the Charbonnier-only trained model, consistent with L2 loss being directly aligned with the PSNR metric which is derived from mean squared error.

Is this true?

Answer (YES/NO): NO